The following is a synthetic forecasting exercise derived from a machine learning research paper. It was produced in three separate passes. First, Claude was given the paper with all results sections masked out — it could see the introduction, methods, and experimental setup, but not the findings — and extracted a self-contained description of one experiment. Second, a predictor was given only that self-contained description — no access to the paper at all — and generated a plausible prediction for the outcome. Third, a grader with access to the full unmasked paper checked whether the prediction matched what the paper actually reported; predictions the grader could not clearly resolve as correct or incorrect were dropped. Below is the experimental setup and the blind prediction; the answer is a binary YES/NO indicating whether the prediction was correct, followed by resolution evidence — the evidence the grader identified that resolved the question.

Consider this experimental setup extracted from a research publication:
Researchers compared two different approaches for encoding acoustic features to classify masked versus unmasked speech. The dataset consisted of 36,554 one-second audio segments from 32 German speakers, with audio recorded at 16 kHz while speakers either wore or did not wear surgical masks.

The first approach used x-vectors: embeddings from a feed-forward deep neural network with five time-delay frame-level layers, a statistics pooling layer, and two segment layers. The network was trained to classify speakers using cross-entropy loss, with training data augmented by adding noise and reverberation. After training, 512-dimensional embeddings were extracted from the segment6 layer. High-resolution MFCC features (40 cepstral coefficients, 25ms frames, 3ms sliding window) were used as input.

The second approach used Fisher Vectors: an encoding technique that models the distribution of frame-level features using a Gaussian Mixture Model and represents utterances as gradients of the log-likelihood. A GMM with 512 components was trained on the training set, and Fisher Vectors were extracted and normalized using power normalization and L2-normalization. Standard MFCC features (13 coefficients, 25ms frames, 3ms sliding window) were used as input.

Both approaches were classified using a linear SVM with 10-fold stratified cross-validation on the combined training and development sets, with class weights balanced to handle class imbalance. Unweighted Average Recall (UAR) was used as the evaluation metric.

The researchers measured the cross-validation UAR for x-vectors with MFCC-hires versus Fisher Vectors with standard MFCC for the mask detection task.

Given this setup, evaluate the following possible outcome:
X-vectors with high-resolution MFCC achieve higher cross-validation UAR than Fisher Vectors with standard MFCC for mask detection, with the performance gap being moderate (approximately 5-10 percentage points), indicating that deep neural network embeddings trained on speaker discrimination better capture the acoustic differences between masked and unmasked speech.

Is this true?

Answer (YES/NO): NO